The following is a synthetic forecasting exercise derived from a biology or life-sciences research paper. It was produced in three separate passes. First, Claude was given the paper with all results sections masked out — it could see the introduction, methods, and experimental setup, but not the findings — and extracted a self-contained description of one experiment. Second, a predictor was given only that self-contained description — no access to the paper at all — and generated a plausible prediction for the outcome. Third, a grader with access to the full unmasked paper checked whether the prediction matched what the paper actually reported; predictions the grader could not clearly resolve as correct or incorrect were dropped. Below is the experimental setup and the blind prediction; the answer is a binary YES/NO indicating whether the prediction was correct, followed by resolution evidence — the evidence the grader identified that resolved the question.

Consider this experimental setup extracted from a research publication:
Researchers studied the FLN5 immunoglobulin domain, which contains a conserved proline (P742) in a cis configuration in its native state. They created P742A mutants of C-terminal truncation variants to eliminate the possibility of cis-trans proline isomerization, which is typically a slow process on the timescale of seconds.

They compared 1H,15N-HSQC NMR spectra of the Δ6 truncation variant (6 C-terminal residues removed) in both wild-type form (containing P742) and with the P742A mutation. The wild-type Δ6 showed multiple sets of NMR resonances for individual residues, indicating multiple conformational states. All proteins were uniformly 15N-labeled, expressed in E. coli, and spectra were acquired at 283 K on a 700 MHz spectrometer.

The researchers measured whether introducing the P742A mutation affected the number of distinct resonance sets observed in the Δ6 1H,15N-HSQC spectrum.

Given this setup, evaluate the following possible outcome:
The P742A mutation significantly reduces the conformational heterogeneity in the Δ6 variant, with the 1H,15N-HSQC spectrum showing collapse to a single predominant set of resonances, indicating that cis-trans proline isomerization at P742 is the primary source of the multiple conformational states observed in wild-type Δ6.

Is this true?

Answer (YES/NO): NO